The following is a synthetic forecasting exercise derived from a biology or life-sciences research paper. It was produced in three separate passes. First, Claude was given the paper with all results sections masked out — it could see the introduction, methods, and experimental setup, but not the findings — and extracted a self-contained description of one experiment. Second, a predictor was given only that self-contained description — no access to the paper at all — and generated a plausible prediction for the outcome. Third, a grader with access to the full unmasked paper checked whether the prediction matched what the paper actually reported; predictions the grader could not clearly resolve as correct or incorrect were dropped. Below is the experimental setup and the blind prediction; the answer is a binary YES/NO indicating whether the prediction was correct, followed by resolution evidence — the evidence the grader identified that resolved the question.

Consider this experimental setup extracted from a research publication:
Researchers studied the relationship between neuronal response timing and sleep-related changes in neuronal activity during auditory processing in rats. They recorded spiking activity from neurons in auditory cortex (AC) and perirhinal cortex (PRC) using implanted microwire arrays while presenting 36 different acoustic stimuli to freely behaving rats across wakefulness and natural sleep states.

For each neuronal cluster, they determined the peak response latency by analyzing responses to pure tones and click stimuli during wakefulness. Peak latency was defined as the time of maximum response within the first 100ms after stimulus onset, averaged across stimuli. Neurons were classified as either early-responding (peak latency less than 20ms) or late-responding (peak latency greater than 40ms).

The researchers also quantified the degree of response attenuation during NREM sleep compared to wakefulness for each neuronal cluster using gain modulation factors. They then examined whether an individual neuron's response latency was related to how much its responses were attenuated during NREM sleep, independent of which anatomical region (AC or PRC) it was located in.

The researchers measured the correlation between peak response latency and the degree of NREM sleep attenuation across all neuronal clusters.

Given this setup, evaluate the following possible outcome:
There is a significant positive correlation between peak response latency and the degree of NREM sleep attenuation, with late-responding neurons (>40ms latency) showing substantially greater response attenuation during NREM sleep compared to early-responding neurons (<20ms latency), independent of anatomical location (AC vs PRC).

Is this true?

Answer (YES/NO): NO